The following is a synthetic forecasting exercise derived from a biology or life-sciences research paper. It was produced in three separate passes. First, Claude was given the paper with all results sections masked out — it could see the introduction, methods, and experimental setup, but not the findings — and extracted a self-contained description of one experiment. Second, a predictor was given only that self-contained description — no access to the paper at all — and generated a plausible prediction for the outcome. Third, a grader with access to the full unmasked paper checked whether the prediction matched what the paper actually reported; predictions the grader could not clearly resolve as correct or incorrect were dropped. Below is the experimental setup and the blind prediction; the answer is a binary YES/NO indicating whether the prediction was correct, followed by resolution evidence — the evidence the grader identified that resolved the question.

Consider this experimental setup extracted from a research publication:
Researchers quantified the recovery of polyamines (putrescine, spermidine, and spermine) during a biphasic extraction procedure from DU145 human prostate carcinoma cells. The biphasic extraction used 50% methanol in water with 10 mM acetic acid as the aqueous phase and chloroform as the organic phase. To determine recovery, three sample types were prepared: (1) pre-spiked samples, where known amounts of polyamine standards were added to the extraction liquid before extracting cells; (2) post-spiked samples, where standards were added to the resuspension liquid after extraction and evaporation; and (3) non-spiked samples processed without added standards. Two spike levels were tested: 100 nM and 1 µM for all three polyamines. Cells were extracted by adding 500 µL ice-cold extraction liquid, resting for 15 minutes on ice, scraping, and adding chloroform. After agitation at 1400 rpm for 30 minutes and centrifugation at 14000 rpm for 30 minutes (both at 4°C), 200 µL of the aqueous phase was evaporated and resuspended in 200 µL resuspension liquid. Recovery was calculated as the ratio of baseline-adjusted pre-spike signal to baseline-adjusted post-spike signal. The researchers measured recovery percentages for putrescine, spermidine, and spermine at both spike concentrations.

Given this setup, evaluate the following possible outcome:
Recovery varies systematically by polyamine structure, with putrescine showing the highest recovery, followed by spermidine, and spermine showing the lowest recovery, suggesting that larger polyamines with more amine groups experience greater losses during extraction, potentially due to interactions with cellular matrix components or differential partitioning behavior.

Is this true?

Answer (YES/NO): YES